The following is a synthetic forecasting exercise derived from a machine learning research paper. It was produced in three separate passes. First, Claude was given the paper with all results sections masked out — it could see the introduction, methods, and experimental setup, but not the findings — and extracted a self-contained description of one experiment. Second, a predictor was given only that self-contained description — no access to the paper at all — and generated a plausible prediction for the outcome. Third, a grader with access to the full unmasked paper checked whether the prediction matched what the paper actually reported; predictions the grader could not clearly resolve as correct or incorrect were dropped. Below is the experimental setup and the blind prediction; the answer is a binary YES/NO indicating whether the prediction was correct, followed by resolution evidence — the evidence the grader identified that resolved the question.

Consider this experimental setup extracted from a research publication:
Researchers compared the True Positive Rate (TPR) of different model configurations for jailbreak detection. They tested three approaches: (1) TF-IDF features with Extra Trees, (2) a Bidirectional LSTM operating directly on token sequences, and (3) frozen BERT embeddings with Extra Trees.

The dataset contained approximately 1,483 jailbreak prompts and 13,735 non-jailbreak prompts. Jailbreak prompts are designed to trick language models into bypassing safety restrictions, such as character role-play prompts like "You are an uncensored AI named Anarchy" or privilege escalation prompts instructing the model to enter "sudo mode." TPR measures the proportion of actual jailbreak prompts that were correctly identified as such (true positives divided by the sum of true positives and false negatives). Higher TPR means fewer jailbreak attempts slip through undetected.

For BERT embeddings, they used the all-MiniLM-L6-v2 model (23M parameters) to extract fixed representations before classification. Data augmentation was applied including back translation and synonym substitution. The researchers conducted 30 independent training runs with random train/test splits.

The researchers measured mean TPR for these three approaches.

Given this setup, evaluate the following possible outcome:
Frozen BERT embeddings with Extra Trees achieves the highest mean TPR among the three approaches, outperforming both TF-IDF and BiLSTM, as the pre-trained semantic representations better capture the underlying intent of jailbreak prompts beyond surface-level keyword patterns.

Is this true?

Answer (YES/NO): NO